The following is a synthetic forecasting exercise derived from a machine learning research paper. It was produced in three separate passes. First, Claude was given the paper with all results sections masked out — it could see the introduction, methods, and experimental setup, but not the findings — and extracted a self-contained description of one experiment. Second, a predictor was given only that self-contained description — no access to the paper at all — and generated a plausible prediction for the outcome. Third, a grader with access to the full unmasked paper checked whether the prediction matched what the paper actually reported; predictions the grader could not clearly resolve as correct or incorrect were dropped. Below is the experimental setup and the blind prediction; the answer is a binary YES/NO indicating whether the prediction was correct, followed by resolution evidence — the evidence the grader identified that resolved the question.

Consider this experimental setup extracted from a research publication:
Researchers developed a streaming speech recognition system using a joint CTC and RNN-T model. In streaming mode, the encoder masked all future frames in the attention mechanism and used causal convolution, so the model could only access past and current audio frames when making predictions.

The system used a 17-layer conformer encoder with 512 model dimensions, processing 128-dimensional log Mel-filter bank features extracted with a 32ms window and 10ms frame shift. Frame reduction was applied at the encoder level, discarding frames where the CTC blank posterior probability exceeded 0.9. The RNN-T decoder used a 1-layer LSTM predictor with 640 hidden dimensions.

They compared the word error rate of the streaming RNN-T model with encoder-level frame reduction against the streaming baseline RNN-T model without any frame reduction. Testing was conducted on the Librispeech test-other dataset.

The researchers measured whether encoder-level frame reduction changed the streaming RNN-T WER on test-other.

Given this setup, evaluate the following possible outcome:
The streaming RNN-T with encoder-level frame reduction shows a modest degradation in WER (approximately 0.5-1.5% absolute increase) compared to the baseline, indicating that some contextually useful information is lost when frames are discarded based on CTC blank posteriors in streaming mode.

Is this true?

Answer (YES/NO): NO